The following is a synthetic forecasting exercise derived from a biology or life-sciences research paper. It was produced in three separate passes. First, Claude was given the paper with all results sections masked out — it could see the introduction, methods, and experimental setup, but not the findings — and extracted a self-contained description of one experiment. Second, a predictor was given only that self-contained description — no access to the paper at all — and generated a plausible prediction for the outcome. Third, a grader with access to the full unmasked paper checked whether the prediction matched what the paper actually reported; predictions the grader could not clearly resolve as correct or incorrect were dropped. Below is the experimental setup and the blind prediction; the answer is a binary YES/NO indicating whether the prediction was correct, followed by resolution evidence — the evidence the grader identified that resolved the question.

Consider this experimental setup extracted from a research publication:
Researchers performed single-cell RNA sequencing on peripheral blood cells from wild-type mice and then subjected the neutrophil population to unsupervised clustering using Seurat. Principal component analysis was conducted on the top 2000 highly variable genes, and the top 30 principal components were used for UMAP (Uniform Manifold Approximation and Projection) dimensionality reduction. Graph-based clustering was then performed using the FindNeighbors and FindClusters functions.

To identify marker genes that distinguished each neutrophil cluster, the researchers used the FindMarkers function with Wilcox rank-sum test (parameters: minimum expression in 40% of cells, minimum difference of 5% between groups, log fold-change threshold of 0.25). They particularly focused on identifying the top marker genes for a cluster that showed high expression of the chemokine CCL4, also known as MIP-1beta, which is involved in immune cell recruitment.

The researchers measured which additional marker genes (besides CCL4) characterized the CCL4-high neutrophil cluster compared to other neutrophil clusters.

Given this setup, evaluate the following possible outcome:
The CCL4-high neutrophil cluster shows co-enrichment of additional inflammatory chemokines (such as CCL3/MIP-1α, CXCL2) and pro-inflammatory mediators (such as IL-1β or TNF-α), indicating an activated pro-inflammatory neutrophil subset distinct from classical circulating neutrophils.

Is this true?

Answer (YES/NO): NO